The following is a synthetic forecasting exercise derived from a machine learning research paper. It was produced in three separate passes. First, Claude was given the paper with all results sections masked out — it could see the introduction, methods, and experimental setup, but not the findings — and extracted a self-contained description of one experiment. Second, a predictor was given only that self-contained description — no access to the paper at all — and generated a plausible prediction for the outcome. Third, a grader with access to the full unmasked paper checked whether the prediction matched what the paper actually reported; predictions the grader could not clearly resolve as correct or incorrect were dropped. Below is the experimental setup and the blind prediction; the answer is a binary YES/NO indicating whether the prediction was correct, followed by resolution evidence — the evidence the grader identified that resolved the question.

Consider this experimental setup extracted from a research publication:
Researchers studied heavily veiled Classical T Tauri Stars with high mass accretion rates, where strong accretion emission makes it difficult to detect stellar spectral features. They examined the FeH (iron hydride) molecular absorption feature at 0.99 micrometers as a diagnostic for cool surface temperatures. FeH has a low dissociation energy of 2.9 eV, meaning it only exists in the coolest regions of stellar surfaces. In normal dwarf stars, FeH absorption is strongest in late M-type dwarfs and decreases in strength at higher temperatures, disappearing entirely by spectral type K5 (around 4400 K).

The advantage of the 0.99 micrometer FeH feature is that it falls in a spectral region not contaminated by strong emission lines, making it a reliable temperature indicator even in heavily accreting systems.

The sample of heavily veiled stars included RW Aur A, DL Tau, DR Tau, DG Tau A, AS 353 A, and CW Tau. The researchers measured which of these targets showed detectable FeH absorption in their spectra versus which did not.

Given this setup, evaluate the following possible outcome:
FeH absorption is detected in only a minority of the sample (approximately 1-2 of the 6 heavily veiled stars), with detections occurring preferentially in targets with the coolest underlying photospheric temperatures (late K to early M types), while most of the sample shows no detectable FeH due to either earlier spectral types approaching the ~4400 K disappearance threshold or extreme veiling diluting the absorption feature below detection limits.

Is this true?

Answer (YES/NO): NO